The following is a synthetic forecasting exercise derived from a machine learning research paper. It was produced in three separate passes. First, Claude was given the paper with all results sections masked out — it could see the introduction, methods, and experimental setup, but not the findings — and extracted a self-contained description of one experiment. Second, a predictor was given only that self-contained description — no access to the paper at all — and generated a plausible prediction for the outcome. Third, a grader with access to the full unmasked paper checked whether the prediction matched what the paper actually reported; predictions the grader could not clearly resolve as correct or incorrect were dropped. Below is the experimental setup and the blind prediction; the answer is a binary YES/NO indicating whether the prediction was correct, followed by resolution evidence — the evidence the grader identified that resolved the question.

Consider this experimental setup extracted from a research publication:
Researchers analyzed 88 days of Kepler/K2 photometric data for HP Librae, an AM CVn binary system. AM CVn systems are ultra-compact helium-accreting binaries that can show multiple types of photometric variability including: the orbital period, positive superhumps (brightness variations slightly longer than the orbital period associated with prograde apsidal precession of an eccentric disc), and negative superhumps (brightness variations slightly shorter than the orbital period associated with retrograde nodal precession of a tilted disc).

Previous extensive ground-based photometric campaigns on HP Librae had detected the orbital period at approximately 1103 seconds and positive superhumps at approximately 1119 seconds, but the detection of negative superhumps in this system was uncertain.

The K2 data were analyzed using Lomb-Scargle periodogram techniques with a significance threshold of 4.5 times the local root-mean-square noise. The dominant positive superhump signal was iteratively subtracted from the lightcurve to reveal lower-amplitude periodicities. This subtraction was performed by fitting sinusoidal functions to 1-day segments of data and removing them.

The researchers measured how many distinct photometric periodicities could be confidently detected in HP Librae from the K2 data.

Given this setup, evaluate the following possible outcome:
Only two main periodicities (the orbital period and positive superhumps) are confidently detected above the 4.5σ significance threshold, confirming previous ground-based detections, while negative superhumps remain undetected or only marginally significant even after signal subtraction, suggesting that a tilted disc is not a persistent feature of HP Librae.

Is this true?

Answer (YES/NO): NO